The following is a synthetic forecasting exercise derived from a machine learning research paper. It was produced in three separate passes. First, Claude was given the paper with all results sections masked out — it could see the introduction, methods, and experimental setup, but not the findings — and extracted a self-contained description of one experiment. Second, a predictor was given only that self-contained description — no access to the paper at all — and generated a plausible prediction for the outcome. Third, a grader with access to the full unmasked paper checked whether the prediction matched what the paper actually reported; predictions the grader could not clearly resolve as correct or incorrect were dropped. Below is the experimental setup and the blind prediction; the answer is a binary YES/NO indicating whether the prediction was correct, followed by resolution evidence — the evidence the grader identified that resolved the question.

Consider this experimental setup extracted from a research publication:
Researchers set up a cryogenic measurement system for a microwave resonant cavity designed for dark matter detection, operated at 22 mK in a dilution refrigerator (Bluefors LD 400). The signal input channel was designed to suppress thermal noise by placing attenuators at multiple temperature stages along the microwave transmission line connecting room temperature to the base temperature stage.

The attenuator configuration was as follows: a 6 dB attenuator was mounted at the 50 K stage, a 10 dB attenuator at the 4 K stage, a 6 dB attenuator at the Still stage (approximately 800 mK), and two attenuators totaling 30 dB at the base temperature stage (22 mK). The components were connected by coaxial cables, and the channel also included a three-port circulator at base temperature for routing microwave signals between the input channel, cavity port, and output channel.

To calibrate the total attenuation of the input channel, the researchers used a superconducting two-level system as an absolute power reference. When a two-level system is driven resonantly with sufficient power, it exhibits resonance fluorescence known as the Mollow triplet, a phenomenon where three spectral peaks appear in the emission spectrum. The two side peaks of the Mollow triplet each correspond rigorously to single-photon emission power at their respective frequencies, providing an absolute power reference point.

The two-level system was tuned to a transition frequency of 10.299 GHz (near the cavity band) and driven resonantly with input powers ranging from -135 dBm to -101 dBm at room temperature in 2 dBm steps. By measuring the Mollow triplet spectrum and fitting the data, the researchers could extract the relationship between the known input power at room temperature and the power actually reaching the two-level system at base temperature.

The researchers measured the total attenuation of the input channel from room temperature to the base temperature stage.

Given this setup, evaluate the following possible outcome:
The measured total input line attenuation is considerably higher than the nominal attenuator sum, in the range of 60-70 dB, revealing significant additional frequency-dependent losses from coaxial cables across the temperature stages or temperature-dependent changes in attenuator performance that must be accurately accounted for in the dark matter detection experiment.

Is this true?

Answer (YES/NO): NO